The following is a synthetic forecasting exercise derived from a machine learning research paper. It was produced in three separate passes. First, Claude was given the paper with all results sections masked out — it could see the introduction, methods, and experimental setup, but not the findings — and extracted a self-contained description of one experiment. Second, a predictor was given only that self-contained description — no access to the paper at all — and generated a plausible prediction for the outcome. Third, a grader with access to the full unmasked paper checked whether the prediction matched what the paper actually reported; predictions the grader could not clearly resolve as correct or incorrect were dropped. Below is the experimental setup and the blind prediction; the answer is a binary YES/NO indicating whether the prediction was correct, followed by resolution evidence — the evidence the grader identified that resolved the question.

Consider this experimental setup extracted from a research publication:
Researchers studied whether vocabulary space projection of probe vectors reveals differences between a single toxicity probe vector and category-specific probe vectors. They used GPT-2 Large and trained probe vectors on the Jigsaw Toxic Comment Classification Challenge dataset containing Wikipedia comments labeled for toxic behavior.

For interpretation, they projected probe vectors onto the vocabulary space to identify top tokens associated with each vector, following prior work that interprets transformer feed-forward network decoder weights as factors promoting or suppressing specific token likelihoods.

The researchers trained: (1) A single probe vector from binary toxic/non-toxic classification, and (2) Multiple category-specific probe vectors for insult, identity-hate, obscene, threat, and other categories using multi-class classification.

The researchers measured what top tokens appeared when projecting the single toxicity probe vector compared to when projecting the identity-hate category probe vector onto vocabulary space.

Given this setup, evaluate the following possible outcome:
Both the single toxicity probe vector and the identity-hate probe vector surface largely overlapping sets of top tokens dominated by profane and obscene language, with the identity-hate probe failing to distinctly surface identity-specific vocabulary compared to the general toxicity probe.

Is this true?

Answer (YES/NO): NO